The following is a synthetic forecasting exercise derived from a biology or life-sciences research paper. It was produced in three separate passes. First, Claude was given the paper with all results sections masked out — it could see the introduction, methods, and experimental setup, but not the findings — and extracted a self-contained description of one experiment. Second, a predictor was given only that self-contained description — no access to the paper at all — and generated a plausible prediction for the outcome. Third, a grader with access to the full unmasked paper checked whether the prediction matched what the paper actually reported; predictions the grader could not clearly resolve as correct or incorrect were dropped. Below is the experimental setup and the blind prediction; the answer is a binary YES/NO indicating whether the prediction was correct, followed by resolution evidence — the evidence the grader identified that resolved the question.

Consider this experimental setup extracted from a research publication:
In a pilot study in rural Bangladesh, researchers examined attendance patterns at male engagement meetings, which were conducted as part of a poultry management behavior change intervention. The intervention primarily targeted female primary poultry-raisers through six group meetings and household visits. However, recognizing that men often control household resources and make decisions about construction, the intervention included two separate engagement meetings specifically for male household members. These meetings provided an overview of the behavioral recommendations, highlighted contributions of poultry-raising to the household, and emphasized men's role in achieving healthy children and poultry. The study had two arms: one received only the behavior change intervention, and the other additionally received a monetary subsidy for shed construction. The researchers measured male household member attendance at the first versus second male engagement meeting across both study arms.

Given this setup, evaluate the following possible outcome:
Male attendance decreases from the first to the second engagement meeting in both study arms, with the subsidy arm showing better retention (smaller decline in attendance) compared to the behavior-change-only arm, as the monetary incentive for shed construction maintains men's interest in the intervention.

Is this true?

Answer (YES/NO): YES